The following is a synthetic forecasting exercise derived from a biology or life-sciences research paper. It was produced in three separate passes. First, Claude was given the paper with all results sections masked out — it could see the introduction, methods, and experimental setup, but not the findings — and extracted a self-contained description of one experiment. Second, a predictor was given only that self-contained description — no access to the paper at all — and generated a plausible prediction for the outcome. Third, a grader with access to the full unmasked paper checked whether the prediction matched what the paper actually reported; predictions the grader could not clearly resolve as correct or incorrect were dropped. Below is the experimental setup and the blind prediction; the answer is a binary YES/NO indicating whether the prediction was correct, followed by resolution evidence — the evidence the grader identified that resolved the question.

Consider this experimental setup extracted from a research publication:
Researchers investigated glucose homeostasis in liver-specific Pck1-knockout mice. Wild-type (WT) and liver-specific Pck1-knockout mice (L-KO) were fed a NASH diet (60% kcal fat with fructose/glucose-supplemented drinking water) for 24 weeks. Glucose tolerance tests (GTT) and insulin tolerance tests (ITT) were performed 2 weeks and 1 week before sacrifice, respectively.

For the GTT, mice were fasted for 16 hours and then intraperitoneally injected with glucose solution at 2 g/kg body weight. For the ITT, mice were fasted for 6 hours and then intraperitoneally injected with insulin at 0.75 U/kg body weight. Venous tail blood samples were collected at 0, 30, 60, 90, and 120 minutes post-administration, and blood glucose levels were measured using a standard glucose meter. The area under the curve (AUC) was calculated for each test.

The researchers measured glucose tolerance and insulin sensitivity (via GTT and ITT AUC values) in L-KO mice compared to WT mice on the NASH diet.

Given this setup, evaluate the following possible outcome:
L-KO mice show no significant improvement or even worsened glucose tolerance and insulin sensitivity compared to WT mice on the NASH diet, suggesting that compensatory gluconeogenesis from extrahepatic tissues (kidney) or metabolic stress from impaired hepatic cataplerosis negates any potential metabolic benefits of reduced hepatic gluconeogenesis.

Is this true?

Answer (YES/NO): YES